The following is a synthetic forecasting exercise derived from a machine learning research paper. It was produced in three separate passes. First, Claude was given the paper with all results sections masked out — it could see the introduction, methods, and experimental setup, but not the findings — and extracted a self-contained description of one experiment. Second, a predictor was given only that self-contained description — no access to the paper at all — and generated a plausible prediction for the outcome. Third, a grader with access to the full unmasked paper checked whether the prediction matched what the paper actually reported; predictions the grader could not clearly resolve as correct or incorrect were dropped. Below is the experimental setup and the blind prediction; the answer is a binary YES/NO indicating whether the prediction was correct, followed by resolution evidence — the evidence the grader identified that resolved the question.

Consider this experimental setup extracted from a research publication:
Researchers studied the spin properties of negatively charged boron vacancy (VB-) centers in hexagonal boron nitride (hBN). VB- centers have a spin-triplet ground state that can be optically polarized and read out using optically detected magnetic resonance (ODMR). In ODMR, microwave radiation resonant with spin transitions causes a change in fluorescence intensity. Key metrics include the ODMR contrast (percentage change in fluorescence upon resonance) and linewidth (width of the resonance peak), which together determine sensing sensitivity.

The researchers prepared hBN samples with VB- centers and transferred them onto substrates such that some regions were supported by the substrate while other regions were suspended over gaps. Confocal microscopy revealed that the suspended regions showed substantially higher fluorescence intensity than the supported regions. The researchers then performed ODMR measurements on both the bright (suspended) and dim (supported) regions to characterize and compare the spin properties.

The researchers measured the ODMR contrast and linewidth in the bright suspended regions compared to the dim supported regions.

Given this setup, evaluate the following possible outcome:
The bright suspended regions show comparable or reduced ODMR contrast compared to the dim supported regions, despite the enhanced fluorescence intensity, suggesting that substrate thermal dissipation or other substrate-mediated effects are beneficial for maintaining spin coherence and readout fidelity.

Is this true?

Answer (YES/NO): NO